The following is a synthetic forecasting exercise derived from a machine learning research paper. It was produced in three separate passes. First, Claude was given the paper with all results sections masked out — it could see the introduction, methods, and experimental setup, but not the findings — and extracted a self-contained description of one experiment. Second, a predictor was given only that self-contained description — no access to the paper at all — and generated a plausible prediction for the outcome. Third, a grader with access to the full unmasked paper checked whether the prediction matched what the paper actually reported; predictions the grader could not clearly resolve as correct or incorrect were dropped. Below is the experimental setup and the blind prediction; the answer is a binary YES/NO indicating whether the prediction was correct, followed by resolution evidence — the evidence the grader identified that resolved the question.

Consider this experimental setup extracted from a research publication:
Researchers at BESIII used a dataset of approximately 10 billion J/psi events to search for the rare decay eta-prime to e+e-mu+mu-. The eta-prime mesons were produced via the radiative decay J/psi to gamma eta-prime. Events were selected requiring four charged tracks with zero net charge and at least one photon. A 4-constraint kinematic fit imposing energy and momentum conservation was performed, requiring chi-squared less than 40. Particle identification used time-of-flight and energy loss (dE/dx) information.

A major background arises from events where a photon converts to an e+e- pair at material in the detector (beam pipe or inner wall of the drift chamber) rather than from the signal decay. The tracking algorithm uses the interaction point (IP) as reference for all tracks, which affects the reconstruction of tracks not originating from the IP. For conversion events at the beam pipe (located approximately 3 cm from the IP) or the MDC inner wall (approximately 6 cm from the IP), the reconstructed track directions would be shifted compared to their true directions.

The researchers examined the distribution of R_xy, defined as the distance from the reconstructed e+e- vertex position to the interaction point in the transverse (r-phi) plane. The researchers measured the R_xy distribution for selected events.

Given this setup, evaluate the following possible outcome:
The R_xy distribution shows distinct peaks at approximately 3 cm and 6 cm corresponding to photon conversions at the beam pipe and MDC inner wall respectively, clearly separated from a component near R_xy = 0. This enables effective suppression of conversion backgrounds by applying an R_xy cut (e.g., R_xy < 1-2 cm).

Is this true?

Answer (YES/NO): YES